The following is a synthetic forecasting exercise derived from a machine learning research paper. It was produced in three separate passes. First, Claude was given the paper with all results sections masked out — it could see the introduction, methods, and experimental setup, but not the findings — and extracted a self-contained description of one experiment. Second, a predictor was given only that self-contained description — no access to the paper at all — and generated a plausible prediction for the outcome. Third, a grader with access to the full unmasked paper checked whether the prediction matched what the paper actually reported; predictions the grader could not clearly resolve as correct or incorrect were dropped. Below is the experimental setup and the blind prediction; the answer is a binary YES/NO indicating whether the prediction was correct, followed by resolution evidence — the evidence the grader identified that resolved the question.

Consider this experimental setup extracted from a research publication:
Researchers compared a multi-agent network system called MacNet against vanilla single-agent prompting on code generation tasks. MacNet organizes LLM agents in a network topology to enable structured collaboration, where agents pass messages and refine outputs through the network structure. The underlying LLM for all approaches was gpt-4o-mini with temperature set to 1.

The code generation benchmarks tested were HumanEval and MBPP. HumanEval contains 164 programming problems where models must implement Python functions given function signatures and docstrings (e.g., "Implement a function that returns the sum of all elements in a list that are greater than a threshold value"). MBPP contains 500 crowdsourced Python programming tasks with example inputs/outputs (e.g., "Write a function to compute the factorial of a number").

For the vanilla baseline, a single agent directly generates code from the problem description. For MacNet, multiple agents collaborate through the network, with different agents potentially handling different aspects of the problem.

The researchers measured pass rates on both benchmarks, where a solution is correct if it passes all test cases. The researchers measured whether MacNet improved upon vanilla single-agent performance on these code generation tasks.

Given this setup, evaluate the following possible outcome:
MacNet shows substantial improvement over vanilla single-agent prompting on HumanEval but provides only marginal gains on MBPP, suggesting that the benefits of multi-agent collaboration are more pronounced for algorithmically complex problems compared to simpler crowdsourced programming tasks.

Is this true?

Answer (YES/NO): NO